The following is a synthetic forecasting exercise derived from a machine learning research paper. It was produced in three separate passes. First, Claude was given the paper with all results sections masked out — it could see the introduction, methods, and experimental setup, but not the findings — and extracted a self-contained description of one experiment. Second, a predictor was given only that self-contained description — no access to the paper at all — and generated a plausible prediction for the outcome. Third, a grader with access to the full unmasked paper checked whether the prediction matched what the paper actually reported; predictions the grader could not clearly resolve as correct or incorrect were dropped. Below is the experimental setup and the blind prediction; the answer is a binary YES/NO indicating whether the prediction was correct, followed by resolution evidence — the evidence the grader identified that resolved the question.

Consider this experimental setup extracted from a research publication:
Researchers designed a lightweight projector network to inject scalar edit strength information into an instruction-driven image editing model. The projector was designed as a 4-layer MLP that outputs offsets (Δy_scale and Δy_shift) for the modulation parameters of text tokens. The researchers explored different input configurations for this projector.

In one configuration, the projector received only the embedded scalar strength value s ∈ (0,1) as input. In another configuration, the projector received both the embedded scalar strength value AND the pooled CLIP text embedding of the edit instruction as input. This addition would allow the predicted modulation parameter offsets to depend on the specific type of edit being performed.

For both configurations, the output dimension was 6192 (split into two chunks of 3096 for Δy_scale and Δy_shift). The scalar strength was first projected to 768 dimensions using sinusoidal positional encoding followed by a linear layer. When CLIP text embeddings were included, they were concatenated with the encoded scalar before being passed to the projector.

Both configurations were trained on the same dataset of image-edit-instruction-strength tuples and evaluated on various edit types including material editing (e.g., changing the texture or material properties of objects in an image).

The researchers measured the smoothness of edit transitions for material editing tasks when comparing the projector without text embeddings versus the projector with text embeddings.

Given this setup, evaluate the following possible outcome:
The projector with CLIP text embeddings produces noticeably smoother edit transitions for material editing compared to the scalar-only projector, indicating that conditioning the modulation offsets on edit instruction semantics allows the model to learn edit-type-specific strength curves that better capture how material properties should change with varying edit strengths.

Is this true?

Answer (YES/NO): YES